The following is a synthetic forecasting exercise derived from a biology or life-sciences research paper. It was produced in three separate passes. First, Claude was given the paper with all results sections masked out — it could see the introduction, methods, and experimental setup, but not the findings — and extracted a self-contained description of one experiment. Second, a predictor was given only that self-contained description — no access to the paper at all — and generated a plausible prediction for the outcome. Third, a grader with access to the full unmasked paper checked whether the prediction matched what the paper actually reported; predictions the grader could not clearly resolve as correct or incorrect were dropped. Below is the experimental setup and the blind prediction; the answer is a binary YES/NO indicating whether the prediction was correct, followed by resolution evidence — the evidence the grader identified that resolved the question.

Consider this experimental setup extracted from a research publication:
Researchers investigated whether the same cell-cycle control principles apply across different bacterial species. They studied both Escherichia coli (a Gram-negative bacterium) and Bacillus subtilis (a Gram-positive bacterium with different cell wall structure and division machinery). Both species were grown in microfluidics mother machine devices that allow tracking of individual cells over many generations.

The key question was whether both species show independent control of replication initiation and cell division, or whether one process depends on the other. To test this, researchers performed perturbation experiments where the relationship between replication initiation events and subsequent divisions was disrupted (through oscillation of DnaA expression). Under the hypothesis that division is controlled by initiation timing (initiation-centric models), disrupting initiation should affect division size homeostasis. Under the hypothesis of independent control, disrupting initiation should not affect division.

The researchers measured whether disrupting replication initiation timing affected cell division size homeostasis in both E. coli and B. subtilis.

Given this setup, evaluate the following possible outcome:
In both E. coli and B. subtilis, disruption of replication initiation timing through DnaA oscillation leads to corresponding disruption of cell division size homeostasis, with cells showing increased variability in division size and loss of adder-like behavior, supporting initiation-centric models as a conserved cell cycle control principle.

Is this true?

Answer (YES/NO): NO